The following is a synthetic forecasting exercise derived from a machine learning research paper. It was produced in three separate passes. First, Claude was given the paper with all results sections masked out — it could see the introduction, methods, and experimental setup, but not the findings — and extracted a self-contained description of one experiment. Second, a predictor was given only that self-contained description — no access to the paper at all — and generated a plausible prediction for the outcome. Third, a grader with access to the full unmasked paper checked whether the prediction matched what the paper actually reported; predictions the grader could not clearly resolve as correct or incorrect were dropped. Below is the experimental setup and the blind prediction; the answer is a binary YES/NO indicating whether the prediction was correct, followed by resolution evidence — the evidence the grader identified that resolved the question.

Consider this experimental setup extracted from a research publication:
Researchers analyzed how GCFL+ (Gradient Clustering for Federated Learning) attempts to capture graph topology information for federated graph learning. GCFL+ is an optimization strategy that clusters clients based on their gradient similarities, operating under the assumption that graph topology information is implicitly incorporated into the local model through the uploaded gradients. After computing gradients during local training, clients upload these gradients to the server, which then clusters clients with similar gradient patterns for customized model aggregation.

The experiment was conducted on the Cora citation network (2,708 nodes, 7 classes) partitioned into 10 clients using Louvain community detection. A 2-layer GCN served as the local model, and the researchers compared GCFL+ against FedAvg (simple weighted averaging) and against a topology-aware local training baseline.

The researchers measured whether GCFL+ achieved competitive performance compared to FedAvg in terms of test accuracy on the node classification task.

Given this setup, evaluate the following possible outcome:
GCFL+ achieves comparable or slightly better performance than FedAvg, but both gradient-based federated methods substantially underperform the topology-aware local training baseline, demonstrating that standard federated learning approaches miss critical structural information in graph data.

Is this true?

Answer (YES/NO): NO